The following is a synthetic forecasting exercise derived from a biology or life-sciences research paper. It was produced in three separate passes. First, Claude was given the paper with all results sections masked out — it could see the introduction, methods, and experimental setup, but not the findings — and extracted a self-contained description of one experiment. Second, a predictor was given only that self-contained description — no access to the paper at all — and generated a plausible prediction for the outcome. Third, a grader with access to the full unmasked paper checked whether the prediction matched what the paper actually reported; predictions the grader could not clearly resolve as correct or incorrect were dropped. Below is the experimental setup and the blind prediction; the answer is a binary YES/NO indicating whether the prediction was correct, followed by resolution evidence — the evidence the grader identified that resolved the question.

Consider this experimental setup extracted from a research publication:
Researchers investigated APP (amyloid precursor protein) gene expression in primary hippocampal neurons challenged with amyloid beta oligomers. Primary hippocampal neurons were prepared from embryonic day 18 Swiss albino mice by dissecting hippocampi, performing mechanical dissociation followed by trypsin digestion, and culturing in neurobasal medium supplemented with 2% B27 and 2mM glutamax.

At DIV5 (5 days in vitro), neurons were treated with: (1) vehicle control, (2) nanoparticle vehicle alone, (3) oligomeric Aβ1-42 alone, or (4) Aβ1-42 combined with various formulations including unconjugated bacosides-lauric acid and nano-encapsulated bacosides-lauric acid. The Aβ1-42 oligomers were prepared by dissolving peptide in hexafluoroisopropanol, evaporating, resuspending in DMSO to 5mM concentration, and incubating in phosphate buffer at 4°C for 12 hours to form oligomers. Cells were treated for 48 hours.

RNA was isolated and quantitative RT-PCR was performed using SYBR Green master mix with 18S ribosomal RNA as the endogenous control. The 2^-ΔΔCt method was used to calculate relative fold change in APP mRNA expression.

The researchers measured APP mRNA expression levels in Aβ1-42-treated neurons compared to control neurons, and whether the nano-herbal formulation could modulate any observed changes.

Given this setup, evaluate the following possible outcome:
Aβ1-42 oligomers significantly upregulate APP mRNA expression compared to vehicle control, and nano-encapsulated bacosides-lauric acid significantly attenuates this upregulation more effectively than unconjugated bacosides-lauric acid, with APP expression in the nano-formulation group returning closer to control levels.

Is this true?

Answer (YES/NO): NO